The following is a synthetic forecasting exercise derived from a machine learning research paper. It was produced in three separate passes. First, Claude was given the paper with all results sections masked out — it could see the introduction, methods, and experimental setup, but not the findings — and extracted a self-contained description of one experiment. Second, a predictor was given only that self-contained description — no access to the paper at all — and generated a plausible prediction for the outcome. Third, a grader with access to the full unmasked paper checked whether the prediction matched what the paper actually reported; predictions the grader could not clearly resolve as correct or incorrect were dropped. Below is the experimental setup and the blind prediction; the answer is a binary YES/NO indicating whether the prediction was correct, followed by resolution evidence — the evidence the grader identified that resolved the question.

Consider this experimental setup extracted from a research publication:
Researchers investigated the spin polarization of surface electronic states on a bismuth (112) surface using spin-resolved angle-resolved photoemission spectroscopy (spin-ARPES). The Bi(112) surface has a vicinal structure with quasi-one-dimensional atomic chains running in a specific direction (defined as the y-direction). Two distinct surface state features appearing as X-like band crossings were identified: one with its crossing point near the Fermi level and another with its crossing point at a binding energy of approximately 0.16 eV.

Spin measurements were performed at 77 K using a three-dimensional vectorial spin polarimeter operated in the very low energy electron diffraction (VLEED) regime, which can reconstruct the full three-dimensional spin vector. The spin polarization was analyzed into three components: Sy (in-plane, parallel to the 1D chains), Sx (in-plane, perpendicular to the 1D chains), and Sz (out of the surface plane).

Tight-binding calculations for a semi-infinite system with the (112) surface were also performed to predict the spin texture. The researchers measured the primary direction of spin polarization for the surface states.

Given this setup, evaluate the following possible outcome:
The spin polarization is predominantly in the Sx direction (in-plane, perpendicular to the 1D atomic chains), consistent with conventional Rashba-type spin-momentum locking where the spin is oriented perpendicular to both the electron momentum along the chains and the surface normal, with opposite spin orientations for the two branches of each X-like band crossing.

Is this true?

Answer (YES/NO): NO